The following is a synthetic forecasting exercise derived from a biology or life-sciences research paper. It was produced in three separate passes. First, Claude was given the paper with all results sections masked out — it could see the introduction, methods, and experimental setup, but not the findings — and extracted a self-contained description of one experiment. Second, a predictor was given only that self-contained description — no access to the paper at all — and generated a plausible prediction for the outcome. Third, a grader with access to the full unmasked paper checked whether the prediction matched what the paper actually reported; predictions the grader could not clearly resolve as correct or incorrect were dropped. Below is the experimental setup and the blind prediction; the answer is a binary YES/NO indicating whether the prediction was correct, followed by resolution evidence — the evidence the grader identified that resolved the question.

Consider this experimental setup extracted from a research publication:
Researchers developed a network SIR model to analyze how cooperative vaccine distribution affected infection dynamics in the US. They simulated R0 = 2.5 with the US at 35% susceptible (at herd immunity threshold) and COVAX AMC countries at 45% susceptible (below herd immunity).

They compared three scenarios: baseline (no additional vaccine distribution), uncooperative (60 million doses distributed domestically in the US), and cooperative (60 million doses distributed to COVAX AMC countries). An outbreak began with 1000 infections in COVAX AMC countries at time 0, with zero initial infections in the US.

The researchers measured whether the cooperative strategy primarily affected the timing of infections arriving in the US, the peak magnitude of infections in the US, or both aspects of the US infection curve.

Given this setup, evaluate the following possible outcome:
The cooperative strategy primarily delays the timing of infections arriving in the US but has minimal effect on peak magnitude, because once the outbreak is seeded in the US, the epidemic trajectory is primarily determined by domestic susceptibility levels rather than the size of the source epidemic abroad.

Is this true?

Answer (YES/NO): NO